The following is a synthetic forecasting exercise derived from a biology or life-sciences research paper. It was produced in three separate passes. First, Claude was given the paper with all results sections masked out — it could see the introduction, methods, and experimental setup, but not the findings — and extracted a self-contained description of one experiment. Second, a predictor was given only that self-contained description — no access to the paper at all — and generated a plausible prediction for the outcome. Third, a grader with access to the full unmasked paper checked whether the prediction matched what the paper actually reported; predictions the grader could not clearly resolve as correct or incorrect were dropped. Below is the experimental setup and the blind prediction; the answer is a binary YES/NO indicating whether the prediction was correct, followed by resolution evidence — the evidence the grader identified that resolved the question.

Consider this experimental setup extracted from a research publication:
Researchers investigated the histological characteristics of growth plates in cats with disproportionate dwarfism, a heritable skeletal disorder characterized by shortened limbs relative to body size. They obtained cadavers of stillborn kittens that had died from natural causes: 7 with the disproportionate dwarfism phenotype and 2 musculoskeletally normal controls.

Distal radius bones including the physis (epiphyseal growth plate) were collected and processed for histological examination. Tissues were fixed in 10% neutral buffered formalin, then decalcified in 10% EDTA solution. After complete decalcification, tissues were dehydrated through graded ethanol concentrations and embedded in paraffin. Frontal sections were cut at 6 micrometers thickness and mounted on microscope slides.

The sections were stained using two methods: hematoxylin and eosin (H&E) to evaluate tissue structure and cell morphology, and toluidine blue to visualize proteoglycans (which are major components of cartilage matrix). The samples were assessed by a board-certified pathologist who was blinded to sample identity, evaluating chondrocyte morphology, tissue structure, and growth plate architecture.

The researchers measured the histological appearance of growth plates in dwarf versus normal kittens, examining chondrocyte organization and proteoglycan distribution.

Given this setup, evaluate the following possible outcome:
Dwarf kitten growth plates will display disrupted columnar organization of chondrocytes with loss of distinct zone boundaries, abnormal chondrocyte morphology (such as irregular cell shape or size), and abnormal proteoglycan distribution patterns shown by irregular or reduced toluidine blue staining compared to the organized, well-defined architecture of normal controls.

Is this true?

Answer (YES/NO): NO